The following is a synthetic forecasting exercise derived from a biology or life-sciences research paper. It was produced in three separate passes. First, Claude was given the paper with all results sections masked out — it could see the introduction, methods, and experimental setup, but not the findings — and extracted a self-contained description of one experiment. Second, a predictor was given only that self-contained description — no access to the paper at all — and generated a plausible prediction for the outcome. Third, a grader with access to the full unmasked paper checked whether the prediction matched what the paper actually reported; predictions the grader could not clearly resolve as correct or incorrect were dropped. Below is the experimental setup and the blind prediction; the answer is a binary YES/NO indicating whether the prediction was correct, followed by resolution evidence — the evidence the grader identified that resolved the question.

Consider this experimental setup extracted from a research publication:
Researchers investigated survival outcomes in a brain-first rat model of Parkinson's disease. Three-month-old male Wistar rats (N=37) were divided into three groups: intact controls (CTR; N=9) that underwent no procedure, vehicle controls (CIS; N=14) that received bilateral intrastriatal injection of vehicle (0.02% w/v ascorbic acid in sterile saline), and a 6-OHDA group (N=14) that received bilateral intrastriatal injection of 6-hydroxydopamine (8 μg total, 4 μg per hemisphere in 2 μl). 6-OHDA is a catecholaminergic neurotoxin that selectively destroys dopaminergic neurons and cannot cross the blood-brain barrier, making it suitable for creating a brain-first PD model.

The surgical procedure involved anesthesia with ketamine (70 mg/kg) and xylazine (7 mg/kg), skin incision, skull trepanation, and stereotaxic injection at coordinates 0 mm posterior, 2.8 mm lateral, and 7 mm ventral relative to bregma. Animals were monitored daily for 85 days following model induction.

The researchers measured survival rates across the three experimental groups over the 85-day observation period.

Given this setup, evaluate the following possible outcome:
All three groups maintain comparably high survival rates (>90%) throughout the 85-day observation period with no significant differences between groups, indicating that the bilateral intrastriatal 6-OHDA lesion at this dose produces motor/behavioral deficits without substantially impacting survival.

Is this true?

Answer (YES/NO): NO